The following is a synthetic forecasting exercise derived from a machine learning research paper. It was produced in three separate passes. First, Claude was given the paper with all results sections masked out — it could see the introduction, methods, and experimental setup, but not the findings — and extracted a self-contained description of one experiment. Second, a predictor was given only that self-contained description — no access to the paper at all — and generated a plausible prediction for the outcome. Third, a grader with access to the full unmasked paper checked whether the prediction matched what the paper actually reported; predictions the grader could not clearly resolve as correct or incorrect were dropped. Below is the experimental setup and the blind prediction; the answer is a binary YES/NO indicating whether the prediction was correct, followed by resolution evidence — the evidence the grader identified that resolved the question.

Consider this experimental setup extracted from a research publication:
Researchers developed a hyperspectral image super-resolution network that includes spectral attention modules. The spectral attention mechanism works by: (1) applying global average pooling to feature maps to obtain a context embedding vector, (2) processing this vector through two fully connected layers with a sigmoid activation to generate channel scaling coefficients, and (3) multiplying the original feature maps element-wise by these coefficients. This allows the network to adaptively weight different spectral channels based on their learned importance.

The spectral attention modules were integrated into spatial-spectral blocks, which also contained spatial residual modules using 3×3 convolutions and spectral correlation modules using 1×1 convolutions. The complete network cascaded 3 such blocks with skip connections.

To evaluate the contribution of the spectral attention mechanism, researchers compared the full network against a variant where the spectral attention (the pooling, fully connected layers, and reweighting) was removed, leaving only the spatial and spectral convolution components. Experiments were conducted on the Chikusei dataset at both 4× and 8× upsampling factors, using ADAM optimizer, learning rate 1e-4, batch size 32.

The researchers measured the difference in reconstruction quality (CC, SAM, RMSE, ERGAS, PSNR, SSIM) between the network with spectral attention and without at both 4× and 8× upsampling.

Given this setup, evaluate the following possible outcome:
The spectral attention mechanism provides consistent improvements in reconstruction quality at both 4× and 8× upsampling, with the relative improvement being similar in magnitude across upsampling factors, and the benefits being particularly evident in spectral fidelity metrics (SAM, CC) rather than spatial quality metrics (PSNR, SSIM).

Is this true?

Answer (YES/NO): NO